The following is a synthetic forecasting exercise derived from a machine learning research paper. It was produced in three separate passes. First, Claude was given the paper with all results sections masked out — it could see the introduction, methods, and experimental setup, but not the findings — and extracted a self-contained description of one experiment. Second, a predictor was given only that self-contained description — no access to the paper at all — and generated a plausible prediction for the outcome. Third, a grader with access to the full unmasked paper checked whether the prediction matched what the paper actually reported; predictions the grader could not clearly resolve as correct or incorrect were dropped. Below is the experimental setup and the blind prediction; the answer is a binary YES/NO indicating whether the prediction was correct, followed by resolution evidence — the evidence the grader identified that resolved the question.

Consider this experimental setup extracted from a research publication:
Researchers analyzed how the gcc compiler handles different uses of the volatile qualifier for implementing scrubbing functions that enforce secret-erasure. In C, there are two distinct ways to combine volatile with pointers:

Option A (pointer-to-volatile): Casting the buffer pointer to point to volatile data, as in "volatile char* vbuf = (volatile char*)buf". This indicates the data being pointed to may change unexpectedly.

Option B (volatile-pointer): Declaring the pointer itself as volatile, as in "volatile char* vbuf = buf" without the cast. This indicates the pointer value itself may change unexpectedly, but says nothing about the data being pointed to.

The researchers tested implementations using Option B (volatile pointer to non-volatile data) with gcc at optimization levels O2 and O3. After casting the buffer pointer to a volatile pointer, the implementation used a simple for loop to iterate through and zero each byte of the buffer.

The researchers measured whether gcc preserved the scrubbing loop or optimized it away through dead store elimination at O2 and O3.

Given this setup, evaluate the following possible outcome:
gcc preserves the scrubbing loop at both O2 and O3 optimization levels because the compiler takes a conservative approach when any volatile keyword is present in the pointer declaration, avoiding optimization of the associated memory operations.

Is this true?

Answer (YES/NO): NO